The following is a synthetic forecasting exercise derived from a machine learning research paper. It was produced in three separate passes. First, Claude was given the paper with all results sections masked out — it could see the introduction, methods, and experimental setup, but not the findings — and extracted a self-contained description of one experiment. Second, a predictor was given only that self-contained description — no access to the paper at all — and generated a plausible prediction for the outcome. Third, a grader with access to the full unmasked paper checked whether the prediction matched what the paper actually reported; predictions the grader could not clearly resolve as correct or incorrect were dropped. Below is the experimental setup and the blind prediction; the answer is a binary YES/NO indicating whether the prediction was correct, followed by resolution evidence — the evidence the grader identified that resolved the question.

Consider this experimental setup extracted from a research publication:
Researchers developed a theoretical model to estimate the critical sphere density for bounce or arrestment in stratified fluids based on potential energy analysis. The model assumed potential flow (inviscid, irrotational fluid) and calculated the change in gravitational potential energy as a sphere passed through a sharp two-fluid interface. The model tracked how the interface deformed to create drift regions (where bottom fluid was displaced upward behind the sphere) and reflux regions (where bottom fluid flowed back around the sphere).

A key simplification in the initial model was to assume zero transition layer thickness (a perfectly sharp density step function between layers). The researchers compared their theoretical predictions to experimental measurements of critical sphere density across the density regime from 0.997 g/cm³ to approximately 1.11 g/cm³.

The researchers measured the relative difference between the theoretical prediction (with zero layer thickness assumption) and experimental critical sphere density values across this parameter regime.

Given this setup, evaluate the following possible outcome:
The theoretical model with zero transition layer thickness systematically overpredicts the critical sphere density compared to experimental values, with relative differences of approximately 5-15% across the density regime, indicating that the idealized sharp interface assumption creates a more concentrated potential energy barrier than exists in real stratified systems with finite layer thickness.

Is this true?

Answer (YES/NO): NO